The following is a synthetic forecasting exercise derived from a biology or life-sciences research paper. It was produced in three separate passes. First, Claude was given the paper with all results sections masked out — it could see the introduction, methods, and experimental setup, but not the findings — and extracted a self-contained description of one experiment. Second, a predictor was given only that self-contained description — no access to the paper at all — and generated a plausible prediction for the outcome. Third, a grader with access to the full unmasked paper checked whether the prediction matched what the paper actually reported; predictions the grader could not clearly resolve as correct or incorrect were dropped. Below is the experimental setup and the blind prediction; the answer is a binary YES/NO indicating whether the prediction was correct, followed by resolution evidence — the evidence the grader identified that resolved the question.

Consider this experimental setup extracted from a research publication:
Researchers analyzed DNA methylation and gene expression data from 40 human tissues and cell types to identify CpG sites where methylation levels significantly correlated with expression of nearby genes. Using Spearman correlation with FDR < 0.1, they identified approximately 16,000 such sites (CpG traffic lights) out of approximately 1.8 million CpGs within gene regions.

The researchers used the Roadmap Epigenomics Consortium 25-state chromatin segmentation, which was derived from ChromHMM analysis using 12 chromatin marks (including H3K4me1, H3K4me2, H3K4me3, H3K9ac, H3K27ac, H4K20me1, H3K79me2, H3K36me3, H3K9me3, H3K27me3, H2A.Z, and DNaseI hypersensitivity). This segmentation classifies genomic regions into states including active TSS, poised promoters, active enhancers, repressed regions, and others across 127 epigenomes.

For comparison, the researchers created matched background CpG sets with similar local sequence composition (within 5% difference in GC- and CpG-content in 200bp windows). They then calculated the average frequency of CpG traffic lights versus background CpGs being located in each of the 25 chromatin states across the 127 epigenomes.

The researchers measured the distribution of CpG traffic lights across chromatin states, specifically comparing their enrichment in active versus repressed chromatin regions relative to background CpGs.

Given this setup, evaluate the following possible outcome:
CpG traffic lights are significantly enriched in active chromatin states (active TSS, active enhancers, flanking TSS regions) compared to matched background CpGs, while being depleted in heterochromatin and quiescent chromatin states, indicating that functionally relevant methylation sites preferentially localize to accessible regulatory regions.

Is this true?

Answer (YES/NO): YES